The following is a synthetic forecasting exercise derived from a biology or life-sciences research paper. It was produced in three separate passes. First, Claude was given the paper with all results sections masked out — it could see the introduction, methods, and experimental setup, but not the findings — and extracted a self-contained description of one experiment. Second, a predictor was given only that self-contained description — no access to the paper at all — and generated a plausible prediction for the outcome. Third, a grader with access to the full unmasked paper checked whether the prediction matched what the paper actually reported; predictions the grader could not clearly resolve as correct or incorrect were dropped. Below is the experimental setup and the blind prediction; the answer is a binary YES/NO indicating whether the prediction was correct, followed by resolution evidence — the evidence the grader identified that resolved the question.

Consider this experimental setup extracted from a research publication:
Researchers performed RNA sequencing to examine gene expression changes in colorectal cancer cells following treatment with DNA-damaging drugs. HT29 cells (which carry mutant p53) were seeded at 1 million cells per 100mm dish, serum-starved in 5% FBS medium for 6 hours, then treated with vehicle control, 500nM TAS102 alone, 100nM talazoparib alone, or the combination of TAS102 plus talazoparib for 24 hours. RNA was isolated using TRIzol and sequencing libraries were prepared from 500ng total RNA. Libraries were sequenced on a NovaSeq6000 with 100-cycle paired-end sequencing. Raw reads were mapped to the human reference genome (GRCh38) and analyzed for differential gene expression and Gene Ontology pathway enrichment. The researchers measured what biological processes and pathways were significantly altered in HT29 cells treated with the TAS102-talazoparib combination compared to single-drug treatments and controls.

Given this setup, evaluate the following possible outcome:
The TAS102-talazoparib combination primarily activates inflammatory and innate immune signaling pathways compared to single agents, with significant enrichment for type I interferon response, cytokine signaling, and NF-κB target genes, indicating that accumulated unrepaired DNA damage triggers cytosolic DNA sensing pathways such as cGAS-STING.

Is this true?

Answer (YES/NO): NO